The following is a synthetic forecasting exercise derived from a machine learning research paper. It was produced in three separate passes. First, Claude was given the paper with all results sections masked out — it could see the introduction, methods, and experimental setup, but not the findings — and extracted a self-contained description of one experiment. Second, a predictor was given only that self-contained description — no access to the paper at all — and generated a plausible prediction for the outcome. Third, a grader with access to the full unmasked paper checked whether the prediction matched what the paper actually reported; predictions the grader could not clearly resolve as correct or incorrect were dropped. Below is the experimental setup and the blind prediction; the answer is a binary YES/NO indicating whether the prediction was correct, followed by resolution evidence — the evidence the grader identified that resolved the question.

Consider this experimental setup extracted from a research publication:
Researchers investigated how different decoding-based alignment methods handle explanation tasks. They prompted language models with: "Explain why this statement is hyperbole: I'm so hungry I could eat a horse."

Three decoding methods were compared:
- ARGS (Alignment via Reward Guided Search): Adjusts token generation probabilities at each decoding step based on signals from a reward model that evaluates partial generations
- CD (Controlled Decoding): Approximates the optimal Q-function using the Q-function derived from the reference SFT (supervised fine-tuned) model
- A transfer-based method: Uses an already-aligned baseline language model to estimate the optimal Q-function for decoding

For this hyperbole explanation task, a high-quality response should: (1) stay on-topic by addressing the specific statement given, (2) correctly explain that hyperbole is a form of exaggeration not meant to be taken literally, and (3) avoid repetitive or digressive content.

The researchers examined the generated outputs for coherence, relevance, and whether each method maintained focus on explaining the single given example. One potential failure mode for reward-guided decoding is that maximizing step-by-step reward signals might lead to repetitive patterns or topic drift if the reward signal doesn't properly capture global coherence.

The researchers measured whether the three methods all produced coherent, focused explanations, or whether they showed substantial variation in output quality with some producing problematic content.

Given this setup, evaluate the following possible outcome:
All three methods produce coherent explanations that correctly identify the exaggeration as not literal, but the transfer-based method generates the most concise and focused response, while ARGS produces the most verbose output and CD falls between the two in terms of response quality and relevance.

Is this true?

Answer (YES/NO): NO